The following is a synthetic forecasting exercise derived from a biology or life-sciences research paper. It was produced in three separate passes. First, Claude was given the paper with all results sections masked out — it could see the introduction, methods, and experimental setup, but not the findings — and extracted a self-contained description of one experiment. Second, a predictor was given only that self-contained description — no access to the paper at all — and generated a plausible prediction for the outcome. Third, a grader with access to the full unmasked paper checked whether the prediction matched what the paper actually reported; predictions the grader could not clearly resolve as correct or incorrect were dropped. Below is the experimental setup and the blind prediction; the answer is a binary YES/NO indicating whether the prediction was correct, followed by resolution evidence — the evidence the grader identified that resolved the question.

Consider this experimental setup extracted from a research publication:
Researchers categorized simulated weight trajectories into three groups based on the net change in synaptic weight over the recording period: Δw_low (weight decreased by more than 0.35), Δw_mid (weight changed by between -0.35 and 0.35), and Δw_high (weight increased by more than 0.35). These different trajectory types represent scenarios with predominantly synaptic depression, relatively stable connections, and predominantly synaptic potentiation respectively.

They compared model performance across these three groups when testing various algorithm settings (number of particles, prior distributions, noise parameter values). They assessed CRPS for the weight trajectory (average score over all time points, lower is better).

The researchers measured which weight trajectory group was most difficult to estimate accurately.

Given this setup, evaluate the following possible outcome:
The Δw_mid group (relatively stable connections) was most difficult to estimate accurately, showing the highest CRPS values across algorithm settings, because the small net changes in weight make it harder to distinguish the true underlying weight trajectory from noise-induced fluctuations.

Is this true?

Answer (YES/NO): YES